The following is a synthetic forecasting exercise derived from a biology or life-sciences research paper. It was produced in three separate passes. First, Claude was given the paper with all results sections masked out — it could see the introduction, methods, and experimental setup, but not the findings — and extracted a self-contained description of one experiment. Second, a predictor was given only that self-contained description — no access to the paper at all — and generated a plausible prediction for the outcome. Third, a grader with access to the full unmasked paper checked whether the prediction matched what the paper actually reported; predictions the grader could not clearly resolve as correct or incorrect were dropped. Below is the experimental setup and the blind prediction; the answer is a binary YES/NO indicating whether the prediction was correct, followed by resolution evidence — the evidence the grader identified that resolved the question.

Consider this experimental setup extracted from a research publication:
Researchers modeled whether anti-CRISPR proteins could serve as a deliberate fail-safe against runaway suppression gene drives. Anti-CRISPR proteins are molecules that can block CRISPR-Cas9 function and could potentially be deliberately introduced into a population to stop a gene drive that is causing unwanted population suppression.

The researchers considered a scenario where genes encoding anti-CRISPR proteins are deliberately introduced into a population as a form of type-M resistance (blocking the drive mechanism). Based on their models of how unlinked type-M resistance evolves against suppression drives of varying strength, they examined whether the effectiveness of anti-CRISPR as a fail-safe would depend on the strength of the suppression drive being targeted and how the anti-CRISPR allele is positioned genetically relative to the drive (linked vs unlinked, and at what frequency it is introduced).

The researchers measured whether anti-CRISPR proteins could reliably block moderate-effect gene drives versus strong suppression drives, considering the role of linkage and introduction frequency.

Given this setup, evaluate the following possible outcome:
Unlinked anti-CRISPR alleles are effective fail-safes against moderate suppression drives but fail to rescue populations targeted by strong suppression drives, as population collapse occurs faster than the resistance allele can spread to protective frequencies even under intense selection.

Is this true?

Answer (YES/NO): NO